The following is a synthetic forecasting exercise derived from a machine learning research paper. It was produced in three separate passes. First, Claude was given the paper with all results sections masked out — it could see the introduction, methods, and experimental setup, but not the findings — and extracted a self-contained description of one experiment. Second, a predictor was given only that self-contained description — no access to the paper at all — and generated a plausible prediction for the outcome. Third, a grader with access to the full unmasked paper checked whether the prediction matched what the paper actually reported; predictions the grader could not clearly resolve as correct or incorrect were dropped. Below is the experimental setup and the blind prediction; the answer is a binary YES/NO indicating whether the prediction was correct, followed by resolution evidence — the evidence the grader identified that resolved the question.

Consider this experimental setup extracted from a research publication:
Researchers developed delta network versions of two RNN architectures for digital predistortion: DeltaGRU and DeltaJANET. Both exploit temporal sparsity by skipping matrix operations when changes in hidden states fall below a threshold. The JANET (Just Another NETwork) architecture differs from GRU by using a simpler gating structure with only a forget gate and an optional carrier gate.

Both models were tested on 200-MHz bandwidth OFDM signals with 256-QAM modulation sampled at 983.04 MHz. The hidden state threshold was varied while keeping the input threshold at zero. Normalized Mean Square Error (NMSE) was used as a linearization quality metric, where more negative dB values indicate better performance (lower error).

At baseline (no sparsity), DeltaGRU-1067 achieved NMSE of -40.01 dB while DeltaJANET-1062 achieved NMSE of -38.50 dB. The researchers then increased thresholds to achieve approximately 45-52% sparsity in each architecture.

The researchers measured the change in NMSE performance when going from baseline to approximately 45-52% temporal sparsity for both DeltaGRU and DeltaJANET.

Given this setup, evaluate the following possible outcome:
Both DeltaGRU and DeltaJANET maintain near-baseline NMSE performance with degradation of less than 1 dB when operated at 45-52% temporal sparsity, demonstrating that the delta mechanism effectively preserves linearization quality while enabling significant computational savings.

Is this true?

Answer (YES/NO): NO